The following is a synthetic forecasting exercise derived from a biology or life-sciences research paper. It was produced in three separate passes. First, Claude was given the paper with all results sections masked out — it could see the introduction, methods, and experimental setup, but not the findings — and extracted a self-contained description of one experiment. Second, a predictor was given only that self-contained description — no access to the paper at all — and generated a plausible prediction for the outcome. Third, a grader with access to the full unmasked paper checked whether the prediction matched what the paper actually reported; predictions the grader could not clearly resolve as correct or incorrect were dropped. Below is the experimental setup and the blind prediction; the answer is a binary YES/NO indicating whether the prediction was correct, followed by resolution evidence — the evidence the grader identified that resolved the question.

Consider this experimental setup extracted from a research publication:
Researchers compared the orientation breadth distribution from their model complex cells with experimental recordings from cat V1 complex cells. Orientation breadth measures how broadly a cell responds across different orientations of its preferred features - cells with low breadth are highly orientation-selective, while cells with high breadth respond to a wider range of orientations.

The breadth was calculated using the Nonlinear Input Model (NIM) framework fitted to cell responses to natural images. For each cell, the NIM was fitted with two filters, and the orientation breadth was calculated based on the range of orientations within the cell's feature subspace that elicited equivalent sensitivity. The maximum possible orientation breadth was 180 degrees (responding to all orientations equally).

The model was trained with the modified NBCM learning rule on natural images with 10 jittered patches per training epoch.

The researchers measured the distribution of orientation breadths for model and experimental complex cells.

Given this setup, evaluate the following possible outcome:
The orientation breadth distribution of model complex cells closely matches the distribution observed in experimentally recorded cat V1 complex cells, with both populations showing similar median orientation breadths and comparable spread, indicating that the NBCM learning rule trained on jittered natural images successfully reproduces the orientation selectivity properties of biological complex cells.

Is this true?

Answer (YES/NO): NO